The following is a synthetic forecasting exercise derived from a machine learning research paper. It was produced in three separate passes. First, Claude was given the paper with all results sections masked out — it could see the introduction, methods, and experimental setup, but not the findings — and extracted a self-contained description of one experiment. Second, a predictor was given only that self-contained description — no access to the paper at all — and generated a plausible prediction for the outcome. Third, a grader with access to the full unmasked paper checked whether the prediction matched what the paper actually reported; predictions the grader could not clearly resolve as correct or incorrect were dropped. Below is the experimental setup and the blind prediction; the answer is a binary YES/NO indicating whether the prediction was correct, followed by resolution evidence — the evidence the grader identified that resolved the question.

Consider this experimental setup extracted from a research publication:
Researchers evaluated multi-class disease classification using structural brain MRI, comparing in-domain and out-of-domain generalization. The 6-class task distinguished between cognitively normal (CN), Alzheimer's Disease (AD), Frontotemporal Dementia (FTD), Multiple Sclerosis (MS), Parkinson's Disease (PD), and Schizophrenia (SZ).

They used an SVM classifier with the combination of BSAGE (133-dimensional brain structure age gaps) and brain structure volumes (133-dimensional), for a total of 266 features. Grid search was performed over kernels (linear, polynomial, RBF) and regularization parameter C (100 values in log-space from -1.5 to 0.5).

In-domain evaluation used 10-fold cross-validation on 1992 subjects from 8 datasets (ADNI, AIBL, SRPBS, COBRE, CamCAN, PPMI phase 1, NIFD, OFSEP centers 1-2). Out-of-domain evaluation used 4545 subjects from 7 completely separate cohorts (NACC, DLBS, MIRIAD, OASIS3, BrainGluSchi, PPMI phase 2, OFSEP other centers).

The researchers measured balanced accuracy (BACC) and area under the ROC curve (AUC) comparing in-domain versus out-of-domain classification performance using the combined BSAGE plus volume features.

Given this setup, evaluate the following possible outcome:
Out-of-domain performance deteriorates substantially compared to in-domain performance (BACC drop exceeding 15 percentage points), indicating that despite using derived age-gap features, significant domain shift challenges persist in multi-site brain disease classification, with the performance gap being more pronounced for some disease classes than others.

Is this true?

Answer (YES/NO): NO